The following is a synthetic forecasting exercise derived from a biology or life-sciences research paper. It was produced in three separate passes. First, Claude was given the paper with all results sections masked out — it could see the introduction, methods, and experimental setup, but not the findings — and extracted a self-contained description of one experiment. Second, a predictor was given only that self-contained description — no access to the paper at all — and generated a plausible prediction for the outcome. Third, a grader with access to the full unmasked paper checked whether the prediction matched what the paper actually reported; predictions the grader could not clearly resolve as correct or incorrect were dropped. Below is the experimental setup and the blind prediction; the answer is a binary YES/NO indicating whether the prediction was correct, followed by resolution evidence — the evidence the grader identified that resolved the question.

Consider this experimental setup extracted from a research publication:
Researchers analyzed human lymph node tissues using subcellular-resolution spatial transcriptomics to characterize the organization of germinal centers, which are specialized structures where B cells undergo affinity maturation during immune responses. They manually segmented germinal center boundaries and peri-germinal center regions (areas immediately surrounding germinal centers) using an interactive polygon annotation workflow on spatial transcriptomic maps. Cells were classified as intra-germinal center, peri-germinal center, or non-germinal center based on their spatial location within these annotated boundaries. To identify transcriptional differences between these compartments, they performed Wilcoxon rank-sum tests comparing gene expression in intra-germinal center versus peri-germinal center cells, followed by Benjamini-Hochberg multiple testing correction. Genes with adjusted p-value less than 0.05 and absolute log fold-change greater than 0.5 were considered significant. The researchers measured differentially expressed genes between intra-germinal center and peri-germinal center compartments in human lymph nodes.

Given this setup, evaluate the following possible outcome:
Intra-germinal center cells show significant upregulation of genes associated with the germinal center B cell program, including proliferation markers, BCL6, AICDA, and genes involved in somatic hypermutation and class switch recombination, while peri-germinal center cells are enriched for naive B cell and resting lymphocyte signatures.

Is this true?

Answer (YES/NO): NO